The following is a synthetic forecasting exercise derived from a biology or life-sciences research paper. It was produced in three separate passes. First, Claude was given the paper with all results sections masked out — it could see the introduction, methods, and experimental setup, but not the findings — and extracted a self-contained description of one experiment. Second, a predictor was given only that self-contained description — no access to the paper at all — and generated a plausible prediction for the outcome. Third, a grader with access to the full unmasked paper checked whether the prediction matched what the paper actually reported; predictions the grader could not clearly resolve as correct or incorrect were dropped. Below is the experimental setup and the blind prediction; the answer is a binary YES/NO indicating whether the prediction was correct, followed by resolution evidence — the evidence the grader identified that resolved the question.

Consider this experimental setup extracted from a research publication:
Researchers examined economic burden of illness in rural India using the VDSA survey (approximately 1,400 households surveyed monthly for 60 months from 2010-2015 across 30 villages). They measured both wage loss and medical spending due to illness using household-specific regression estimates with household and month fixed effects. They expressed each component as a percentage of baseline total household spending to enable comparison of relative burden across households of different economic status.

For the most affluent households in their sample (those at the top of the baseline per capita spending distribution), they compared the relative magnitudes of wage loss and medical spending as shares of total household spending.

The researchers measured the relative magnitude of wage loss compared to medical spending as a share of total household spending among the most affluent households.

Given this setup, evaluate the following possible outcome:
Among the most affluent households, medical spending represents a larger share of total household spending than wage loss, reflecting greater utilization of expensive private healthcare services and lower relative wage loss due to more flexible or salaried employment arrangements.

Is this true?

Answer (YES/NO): YES